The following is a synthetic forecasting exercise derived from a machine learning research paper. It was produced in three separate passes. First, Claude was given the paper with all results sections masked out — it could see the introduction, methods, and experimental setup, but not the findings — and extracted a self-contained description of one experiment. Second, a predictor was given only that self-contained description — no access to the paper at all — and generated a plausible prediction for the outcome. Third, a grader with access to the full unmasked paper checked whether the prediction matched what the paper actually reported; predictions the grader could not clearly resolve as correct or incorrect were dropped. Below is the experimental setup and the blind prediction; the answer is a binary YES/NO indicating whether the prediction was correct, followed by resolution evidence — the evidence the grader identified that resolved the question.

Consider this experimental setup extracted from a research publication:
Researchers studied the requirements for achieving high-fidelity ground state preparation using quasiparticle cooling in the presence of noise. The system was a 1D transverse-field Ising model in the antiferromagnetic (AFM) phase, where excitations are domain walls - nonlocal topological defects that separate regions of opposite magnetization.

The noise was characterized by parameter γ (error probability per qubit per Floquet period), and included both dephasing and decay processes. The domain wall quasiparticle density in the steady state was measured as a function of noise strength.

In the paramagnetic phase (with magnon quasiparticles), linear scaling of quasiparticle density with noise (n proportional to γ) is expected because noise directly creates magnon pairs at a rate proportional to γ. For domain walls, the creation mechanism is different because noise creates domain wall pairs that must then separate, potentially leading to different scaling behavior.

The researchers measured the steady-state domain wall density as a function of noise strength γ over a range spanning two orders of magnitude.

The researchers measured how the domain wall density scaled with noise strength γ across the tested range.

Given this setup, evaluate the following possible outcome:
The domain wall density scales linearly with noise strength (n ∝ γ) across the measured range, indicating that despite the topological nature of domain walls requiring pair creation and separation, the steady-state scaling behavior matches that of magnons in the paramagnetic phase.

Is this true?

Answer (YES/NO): NO